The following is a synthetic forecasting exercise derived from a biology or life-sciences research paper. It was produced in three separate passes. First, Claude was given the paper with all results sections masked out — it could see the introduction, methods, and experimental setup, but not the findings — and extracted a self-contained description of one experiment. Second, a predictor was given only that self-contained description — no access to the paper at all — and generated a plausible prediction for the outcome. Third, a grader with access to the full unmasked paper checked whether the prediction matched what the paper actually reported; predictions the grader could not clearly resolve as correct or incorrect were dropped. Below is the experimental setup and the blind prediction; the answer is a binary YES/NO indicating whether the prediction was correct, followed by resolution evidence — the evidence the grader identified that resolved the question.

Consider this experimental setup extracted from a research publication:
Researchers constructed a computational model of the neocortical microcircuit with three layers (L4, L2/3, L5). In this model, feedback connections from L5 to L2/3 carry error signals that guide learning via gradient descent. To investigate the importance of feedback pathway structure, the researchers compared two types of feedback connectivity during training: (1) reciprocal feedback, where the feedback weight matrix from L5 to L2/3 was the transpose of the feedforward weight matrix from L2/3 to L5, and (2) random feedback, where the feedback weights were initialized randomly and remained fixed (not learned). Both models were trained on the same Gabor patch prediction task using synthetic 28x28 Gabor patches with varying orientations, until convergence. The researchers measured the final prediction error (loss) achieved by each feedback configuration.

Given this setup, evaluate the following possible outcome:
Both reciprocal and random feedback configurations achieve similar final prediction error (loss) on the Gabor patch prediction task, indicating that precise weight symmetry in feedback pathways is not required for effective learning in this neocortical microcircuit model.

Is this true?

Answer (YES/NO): YES